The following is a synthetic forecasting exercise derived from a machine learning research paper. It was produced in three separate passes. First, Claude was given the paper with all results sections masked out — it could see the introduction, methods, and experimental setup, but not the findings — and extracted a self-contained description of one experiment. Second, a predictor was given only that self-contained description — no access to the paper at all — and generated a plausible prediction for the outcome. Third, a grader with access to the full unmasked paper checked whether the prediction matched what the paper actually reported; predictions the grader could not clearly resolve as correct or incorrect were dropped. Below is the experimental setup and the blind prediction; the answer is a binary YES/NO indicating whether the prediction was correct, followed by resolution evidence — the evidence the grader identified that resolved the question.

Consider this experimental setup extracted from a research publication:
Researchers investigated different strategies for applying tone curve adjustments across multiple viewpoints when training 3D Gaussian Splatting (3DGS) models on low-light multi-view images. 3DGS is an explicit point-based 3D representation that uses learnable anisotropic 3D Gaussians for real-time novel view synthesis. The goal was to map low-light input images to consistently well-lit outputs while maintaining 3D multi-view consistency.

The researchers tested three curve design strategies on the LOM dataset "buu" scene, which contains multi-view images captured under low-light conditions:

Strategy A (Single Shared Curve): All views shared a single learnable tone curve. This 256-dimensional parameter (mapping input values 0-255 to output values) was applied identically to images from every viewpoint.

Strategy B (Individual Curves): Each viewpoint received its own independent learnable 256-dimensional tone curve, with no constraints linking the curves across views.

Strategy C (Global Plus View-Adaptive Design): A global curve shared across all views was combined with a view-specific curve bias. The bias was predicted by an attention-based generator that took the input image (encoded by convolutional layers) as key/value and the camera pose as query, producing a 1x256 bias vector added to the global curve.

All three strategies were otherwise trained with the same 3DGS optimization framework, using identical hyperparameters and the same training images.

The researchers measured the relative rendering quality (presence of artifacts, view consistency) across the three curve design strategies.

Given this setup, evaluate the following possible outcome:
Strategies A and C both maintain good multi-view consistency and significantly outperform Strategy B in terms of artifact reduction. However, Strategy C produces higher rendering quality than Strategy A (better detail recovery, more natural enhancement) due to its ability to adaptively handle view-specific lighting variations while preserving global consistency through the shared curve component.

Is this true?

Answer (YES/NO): NO